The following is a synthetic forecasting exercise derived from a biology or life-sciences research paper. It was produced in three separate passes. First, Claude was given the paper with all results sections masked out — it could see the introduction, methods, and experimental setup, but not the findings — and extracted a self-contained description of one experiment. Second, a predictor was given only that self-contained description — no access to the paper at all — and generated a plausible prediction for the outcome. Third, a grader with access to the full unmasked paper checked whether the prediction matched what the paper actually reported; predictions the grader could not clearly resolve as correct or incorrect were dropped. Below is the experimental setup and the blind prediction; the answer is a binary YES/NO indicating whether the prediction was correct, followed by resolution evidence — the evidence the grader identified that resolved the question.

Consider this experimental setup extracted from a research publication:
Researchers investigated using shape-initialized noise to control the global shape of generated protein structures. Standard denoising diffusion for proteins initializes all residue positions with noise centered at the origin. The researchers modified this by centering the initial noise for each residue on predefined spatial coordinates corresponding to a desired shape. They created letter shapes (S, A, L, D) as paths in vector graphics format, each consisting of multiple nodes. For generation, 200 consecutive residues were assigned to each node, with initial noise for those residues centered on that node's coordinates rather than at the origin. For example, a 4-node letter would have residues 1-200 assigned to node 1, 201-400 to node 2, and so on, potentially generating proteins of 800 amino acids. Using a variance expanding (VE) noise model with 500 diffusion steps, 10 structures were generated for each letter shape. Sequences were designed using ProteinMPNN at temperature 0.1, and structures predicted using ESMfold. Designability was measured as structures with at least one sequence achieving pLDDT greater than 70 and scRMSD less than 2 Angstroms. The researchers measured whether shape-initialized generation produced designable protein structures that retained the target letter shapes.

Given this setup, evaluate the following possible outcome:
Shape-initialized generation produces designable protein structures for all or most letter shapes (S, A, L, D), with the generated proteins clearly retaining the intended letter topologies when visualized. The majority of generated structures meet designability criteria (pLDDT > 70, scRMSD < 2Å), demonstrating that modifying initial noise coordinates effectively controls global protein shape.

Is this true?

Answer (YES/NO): YES